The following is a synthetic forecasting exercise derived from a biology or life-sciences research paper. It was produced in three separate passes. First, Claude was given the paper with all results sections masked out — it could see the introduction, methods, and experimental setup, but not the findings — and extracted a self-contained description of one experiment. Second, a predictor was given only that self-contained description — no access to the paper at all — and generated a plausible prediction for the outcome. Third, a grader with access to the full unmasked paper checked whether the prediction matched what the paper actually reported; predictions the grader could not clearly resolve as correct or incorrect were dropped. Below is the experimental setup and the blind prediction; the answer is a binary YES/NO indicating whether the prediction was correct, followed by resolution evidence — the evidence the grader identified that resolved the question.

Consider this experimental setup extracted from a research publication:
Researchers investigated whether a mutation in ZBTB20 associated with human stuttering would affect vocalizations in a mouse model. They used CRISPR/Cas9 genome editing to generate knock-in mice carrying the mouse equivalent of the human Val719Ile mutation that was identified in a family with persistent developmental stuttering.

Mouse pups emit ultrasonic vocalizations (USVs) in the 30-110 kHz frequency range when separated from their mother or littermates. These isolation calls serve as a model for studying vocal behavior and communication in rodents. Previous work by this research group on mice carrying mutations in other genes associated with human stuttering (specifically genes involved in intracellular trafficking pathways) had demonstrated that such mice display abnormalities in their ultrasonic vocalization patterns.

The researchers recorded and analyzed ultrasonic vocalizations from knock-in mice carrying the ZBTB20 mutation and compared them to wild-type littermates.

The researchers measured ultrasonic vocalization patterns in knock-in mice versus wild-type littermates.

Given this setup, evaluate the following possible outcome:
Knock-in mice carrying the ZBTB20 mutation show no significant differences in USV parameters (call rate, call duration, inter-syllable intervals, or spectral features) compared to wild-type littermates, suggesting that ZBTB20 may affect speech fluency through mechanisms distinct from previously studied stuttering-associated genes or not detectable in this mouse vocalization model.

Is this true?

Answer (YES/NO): YES